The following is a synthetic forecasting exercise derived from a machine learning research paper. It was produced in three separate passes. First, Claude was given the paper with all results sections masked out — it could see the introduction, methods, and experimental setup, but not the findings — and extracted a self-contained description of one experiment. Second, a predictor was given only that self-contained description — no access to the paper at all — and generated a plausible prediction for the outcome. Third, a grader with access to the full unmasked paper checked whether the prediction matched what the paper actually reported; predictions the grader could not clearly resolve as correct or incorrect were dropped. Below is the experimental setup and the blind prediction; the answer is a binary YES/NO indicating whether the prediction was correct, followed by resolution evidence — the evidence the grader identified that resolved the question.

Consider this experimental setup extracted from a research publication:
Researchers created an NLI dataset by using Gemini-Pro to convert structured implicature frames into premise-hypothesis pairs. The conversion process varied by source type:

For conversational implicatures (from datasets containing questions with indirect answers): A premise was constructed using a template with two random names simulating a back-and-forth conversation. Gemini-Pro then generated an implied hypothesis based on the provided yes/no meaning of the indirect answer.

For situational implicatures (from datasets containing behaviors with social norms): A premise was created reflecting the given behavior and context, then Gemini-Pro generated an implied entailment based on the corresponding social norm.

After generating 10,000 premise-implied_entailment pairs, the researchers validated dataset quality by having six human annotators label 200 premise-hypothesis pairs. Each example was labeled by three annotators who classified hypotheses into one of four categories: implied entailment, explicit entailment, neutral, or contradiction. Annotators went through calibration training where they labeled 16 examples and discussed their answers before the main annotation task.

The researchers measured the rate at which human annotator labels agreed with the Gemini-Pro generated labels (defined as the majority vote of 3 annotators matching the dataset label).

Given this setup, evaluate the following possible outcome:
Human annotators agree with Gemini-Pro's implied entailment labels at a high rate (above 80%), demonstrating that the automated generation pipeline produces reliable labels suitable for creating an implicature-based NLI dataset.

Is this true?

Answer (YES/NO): YES